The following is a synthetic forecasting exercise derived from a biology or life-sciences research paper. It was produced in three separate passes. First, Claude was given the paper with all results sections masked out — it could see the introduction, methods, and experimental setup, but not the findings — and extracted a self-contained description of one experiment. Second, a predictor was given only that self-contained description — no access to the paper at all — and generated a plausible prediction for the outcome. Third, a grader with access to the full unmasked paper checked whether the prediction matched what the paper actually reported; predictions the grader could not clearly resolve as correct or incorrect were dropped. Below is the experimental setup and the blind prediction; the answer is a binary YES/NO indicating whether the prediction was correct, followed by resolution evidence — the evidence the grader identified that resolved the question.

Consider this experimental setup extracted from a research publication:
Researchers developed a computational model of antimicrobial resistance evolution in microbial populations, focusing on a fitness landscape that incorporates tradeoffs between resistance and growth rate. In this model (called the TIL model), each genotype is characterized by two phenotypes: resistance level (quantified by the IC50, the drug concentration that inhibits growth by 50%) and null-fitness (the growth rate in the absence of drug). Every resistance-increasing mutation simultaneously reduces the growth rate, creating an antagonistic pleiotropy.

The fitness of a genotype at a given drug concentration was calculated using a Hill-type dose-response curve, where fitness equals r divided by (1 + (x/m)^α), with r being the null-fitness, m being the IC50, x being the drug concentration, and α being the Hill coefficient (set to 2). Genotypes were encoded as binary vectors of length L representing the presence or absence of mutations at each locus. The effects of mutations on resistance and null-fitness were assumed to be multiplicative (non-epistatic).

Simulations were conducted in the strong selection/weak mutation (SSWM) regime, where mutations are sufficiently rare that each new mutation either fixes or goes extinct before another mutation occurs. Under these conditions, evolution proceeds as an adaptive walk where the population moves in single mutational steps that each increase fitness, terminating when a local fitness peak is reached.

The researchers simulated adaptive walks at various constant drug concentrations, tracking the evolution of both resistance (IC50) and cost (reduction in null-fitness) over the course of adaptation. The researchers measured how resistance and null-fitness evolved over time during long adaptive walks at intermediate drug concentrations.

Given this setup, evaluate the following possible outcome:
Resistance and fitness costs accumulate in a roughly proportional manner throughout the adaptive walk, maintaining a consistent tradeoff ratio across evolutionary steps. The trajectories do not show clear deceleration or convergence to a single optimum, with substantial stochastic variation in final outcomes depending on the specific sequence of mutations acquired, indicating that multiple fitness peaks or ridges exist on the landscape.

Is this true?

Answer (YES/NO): NO